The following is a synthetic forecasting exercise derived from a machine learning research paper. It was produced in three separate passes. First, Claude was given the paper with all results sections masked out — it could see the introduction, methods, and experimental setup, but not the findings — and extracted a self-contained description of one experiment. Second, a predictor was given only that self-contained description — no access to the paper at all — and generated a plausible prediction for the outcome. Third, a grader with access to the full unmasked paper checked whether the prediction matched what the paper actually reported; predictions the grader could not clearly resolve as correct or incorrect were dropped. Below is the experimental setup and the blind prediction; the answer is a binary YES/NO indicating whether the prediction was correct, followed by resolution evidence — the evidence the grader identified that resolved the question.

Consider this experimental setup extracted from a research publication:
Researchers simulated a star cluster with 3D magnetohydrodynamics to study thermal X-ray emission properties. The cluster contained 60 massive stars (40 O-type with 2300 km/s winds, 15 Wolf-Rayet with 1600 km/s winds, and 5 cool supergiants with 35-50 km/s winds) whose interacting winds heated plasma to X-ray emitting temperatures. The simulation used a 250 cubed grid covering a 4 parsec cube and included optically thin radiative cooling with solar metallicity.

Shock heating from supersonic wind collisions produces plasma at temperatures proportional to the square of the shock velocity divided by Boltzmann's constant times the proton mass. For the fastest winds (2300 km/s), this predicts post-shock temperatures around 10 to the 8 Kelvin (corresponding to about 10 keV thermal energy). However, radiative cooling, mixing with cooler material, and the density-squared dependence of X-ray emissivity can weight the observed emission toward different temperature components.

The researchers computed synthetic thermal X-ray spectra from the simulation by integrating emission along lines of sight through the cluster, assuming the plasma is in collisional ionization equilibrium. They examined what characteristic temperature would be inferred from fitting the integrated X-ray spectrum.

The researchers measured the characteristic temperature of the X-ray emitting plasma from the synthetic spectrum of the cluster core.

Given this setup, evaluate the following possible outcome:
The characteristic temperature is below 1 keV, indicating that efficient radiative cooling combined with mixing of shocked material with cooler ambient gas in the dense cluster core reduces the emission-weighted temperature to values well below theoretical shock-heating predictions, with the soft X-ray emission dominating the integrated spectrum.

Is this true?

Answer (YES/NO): NO